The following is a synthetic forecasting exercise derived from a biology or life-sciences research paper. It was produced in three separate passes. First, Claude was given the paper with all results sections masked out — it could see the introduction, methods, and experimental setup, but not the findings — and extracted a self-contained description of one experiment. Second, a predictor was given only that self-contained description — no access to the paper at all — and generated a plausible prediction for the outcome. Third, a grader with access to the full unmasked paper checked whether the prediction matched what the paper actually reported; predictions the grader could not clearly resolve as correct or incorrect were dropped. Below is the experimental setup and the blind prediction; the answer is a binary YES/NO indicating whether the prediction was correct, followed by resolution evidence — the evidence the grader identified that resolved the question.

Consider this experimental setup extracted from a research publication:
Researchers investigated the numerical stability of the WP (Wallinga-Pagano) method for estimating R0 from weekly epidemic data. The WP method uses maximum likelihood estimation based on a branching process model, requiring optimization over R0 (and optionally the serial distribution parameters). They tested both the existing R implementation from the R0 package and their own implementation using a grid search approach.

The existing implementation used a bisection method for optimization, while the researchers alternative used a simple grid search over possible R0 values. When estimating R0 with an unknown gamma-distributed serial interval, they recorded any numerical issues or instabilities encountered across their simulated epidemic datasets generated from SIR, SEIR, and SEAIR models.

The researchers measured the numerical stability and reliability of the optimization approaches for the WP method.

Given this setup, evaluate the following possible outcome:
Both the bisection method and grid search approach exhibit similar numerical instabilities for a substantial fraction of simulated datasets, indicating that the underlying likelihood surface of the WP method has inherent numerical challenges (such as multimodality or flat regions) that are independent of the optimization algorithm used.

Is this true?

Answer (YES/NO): NO